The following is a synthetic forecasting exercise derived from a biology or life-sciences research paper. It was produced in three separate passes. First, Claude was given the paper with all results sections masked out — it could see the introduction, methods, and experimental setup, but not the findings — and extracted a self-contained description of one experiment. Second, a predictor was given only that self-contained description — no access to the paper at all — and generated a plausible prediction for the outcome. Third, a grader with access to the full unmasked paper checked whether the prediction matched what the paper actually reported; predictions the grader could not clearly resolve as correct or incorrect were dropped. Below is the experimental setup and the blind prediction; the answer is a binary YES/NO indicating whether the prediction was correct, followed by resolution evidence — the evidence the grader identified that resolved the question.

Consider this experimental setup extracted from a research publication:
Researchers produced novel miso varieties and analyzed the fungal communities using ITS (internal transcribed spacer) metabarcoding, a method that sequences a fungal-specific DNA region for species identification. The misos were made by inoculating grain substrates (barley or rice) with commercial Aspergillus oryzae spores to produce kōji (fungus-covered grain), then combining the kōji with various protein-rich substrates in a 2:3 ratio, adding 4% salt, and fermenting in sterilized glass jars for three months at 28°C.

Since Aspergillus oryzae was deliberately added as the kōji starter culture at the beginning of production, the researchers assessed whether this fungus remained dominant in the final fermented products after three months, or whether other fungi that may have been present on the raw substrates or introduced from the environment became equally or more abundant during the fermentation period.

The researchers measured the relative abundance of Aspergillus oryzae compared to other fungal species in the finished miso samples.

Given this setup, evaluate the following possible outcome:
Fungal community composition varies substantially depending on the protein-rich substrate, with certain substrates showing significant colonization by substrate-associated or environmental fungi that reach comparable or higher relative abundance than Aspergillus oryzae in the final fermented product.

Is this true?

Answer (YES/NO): NO